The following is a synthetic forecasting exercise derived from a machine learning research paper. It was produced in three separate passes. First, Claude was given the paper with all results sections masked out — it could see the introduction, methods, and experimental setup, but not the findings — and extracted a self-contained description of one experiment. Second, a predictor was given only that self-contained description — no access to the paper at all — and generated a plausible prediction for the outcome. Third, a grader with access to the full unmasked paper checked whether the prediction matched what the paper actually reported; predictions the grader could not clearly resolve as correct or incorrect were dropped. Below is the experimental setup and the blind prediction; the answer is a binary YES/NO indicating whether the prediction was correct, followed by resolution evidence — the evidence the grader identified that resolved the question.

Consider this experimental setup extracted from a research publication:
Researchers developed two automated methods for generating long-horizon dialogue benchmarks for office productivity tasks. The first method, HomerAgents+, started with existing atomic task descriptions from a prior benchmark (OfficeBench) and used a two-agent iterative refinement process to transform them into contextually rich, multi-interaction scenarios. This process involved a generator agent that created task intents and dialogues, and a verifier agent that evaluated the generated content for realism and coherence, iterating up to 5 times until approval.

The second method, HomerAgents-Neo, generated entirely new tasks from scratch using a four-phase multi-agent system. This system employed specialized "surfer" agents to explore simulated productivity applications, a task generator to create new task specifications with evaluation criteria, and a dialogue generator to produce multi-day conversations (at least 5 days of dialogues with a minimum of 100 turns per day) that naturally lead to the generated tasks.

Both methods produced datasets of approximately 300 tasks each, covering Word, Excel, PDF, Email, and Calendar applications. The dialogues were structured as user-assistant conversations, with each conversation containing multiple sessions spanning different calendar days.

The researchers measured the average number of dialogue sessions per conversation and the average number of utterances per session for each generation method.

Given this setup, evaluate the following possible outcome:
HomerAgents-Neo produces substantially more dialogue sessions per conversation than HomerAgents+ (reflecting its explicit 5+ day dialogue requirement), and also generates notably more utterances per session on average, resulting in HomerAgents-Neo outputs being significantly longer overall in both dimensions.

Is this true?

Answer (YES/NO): NO